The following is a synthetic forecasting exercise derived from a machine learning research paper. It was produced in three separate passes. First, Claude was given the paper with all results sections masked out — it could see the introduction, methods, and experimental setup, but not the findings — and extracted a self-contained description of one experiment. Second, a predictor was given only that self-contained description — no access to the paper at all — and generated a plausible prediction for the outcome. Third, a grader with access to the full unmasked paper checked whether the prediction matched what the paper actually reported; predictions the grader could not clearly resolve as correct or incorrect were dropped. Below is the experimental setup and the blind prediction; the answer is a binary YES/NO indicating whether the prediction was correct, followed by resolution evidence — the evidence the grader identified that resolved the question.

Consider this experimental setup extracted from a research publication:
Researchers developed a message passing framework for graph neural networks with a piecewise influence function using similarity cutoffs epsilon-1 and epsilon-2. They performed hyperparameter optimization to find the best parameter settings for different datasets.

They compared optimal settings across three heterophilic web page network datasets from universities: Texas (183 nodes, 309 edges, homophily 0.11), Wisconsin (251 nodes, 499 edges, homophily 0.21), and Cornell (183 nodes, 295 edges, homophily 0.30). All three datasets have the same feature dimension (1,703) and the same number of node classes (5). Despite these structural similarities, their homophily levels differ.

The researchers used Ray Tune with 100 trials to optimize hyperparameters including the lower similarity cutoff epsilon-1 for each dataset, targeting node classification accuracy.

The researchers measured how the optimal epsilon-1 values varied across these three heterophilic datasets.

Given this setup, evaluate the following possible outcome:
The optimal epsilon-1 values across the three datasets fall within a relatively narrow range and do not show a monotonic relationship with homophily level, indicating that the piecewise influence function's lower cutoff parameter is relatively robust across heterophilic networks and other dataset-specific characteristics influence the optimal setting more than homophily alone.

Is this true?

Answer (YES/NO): NO